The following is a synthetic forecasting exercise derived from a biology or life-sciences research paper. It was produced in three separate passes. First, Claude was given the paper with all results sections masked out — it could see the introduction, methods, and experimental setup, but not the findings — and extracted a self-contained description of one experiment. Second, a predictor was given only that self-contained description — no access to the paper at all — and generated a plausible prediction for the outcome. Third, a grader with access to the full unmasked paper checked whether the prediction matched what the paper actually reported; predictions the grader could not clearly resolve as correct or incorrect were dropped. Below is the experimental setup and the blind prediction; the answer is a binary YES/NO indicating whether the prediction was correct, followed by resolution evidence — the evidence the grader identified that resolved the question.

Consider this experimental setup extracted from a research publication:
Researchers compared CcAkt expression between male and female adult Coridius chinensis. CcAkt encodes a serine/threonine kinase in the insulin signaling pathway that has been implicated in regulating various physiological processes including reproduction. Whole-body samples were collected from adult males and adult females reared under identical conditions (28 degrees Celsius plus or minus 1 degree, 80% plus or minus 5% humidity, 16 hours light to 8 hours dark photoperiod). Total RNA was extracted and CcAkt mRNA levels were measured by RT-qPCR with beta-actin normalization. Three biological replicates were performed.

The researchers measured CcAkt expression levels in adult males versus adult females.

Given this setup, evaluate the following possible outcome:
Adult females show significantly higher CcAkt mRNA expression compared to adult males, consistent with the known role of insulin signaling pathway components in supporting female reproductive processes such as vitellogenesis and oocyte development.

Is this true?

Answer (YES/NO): YES